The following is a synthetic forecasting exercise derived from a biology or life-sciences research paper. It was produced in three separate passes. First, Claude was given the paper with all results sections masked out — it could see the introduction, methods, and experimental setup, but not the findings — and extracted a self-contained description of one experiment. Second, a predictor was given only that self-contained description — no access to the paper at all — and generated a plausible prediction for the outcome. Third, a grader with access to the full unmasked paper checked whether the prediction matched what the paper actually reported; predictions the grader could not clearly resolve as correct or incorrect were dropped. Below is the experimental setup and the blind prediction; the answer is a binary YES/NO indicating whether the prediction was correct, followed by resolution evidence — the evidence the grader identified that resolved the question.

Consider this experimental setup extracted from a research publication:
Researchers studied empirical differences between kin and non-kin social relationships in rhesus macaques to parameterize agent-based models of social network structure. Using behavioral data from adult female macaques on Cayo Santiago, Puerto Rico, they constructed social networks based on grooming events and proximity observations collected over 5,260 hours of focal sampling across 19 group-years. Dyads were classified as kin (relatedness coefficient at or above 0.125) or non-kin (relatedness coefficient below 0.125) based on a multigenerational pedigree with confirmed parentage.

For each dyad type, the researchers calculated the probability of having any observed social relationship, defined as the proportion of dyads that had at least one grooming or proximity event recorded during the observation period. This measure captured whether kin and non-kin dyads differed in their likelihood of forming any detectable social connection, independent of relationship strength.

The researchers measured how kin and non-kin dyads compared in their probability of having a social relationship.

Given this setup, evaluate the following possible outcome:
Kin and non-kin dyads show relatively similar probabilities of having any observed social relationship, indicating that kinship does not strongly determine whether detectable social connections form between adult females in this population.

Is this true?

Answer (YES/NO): NO